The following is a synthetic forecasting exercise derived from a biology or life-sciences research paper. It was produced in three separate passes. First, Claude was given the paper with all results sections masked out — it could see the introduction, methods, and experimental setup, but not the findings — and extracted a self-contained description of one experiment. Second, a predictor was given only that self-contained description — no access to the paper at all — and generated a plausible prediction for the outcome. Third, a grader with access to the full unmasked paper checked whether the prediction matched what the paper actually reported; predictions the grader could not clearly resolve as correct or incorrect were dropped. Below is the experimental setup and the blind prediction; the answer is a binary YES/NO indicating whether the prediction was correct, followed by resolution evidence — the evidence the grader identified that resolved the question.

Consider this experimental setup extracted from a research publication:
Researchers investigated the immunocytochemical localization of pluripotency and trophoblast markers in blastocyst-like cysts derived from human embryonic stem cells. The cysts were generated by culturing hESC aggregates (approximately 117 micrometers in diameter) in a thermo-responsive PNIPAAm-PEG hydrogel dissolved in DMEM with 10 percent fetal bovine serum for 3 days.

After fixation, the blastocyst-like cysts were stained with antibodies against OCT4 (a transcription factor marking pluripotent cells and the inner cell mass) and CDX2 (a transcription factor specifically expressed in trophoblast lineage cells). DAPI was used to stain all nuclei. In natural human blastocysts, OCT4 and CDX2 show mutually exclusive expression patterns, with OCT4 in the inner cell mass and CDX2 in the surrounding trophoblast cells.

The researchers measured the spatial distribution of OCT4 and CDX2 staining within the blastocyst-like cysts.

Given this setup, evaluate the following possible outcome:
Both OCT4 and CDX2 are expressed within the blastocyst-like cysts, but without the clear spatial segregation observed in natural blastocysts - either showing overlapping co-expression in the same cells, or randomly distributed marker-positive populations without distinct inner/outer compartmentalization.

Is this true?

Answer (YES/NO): NO